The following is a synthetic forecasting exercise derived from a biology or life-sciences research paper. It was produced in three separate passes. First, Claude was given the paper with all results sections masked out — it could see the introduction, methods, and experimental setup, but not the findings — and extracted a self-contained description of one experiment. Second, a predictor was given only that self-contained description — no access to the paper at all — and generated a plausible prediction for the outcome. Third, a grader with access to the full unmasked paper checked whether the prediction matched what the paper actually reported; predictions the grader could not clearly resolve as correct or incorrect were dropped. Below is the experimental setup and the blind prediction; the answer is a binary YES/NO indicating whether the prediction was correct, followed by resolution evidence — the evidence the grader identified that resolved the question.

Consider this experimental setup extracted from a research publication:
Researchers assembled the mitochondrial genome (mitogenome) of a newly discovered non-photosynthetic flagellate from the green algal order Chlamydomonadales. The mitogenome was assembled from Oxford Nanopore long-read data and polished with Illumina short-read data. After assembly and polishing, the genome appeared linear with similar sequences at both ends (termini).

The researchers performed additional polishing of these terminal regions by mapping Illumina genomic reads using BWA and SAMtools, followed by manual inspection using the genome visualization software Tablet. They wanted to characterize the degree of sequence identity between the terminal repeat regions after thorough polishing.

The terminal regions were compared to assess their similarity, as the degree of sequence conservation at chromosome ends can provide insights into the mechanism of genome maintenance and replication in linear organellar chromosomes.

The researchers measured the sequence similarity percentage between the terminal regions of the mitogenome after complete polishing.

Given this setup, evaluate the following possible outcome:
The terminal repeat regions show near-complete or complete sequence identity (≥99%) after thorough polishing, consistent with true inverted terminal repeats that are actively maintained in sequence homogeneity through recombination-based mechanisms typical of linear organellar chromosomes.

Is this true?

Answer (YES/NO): NO